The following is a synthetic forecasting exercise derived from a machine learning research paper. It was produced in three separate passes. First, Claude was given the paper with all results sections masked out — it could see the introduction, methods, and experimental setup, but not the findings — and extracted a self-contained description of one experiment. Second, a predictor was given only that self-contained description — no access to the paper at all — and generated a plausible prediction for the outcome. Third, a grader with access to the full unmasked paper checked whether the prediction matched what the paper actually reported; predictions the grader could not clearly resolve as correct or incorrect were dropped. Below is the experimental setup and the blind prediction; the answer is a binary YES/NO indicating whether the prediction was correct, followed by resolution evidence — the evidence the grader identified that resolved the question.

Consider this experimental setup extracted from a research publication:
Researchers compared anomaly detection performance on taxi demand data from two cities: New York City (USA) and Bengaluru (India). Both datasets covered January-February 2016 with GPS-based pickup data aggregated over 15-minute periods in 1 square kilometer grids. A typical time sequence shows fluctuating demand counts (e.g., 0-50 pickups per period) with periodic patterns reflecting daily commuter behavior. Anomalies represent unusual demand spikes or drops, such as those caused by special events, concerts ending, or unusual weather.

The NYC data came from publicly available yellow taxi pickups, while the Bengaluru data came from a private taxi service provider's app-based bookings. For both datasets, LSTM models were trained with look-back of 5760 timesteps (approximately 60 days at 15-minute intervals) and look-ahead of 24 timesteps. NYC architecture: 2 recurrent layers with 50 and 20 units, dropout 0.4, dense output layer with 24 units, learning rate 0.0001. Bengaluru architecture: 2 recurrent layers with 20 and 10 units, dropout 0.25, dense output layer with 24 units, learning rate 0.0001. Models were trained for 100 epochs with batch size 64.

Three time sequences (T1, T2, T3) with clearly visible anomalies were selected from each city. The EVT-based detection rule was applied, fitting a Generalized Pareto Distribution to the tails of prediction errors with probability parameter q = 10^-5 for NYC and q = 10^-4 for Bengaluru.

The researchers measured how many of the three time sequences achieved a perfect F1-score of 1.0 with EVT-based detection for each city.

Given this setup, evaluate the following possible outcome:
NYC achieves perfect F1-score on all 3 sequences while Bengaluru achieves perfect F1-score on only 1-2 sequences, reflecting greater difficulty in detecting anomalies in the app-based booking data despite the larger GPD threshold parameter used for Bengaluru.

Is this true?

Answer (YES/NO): NO